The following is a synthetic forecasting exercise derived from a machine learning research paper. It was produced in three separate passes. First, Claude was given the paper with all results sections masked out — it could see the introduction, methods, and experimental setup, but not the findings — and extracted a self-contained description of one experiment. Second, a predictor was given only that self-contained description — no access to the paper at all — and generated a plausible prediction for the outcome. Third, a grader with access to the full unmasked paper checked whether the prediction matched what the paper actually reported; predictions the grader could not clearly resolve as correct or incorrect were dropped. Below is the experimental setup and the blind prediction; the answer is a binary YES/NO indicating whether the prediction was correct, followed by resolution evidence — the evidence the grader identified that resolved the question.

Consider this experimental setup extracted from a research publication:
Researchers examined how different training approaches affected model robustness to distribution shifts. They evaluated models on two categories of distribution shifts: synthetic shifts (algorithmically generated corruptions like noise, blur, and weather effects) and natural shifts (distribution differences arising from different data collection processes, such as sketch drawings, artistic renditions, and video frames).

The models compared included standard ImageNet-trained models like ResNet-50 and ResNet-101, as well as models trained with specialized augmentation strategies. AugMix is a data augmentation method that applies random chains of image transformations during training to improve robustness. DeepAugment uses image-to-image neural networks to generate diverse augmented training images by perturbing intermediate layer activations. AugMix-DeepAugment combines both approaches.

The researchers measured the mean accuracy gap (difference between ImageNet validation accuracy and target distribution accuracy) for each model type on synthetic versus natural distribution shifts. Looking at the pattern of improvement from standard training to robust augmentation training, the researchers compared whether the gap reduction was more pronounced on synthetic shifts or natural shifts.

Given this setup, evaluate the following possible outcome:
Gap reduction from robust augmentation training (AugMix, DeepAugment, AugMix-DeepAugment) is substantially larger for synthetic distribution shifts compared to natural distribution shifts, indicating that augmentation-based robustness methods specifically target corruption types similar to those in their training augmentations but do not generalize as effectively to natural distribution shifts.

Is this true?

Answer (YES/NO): YES